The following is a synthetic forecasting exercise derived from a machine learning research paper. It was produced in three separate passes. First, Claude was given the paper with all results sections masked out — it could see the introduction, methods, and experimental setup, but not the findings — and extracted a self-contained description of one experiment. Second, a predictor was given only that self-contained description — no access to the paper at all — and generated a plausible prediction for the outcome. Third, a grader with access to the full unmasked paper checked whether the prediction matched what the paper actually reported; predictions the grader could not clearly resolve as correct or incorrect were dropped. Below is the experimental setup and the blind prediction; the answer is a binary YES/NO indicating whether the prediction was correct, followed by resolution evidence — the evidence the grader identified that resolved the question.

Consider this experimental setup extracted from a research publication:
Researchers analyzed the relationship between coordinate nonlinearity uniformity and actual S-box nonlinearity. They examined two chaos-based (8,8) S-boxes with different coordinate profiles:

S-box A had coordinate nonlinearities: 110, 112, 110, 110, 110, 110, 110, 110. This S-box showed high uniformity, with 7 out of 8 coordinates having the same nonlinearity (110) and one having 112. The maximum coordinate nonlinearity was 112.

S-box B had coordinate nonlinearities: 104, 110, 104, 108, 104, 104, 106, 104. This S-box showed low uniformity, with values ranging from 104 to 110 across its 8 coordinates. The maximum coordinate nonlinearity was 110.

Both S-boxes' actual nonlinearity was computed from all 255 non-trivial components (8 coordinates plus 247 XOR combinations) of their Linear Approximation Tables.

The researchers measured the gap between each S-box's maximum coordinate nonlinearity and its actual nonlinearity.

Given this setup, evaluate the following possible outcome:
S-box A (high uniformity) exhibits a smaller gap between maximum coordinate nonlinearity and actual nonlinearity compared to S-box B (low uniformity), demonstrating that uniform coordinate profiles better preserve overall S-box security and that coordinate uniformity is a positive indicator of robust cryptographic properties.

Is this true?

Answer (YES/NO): YES